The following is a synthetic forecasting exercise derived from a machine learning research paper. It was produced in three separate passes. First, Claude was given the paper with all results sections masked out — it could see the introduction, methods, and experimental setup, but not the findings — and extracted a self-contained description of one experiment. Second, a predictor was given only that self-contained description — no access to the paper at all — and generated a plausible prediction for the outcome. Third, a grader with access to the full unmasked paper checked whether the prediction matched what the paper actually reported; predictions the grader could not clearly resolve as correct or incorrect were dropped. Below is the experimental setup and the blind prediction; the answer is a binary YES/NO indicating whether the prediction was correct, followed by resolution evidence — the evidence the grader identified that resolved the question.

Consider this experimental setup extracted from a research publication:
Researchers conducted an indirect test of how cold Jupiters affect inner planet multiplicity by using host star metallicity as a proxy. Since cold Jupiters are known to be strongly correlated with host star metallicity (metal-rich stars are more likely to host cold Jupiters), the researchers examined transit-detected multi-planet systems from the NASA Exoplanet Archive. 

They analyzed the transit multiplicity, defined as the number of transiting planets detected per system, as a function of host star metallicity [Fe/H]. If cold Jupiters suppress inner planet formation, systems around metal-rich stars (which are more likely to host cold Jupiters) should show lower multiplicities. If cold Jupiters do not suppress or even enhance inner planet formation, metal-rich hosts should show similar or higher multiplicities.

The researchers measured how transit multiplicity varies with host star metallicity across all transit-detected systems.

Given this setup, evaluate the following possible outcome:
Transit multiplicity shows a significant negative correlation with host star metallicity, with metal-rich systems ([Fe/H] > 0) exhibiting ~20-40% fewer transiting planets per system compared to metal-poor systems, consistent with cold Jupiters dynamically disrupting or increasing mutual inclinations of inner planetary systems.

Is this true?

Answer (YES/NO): NO